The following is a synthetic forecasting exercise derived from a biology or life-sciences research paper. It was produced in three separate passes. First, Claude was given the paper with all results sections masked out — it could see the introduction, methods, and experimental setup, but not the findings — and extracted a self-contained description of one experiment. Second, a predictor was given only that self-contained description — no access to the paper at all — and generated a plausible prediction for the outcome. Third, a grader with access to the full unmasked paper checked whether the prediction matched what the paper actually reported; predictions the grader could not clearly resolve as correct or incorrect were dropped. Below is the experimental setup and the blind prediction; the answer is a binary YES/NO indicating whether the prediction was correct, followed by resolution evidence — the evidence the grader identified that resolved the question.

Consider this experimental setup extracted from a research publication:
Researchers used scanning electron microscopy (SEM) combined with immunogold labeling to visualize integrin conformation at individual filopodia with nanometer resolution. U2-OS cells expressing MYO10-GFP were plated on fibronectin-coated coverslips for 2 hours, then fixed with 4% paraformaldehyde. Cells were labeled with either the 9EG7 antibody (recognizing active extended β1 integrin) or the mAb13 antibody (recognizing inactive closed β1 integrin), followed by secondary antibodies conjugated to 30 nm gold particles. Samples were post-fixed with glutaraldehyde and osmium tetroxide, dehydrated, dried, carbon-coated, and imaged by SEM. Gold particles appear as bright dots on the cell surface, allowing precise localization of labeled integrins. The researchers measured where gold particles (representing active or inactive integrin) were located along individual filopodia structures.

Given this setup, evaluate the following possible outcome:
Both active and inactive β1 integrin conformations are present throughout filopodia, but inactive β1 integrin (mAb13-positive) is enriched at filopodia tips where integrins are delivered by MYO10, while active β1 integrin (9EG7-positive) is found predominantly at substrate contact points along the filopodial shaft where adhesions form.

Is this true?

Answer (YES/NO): NO